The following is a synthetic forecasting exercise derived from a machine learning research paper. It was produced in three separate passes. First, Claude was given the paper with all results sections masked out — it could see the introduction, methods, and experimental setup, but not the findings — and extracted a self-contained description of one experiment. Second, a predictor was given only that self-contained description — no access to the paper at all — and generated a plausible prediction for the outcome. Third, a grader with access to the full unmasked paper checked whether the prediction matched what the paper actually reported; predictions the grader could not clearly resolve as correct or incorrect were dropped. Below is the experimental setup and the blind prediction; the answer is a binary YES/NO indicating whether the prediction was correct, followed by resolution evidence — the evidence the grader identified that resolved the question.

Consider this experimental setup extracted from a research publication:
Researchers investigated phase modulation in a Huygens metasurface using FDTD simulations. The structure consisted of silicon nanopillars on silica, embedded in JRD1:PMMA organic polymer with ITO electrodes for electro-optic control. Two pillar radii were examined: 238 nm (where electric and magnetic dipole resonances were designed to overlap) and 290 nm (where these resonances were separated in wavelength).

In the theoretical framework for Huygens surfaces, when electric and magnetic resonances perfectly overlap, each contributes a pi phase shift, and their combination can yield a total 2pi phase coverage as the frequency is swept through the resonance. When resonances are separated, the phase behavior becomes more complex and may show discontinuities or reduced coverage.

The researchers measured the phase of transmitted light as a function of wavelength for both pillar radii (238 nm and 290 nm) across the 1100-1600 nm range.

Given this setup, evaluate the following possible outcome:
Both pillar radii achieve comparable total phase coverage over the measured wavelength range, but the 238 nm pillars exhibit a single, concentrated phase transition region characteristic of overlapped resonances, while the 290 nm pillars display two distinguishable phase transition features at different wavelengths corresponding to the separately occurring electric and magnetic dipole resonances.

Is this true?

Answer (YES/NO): YES